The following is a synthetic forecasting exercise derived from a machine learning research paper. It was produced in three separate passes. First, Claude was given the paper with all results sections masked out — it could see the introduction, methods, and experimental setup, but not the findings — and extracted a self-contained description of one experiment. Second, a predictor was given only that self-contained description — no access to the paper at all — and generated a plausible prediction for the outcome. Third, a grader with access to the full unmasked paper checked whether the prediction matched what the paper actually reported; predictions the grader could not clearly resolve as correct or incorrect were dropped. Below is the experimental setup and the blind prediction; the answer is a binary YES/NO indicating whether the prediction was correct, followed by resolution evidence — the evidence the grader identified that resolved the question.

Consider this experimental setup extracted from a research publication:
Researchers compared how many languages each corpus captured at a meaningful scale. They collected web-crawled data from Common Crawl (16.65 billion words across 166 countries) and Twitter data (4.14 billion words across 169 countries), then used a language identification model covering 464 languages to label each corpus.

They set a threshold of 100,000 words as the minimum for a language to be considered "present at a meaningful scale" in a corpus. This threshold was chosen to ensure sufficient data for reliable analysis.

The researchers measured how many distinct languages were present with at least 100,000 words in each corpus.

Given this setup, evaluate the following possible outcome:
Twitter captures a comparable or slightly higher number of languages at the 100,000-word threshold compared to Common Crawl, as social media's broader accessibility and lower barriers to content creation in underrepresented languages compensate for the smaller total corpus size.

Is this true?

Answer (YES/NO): NO